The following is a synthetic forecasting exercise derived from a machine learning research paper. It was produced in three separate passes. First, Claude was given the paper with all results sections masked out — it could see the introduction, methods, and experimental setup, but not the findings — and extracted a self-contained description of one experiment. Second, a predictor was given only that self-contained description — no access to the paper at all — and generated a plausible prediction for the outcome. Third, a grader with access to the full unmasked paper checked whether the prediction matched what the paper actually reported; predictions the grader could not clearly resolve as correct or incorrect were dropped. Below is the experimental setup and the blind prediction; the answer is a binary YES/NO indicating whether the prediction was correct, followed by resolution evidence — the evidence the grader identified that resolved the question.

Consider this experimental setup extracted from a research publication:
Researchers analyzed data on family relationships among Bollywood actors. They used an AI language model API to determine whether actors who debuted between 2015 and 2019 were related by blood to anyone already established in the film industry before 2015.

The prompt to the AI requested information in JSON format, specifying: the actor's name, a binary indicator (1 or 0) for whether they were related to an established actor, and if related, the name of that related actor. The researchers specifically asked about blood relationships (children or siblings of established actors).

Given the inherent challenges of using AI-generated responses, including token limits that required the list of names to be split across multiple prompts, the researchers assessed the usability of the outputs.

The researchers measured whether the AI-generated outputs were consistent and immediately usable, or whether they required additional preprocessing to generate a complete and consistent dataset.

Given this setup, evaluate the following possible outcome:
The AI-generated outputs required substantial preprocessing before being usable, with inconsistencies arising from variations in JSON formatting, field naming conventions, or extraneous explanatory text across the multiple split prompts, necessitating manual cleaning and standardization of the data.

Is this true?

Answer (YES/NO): YES